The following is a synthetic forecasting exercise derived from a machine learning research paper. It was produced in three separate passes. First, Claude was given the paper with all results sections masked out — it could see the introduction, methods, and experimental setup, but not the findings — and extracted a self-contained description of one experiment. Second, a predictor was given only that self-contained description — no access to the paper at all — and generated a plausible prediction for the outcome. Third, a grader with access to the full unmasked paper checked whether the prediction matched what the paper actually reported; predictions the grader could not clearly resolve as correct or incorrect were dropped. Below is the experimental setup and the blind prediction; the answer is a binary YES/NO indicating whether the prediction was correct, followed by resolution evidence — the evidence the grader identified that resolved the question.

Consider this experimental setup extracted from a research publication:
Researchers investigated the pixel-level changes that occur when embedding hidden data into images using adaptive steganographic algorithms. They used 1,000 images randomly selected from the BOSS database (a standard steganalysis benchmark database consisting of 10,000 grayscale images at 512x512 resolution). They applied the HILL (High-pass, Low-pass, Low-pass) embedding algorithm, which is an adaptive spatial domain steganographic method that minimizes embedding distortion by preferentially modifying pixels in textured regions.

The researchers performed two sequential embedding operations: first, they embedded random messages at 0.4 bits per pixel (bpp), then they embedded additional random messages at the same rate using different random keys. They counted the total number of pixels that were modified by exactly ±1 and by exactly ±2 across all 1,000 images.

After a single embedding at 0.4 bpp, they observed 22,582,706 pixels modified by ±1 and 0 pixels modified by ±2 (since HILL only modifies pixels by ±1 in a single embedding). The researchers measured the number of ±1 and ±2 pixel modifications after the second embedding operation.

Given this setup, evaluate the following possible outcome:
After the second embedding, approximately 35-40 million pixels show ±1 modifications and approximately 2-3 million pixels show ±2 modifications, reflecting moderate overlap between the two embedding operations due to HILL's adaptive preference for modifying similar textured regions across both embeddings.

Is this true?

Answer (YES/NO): NO